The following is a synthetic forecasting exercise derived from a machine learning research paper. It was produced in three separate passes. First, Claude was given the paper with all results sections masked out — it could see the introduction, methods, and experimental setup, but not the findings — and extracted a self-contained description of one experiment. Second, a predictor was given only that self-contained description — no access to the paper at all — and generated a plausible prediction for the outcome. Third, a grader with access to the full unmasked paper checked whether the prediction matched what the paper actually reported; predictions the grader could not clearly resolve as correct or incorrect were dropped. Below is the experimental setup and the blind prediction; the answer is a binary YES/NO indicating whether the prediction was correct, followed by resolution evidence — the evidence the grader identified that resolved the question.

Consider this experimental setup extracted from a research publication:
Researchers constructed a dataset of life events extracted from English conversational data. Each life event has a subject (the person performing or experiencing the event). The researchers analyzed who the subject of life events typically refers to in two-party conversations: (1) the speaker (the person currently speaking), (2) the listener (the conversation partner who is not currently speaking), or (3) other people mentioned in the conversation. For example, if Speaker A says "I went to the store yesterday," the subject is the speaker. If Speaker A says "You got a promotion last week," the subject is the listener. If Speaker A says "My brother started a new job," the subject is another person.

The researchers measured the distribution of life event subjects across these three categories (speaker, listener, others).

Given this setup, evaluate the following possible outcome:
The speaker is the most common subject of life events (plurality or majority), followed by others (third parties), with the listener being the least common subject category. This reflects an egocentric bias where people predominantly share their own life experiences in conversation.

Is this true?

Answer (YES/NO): NO